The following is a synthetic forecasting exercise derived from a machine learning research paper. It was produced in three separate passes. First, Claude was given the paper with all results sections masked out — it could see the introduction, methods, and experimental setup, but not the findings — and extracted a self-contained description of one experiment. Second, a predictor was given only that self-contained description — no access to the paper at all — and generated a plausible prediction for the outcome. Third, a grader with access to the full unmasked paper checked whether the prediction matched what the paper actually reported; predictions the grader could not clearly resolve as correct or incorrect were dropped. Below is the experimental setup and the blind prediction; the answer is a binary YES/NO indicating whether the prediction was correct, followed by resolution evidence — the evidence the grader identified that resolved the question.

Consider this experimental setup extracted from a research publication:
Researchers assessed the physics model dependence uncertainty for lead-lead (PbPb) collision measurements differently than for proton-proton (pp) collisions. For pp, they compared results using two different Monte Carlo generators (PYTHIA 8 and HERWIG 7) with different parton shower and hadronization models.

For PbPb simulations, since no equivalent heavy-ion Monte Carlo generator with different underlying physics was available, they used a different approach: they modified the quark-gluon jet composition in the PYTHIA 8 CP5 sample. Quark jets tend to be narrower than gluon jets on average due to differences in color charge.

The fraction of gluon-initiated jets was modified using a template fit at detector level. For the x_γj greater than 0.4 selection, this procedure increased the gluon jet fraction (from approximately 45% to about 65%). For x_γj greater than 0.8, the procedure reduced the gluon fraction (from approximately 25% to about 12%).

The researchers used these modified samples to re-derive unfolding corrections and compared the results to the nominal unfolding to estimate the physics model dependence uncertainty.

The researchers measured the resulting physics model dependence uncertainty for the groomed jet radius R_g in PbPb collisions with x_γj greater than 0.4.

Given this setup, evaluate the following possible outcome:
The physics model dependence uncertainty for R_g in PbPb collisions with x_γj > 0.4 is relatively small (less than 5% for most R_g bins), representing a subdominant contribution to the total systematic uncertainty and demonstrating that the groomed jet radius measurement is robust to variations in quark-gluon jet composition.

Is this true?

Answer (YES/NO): NO